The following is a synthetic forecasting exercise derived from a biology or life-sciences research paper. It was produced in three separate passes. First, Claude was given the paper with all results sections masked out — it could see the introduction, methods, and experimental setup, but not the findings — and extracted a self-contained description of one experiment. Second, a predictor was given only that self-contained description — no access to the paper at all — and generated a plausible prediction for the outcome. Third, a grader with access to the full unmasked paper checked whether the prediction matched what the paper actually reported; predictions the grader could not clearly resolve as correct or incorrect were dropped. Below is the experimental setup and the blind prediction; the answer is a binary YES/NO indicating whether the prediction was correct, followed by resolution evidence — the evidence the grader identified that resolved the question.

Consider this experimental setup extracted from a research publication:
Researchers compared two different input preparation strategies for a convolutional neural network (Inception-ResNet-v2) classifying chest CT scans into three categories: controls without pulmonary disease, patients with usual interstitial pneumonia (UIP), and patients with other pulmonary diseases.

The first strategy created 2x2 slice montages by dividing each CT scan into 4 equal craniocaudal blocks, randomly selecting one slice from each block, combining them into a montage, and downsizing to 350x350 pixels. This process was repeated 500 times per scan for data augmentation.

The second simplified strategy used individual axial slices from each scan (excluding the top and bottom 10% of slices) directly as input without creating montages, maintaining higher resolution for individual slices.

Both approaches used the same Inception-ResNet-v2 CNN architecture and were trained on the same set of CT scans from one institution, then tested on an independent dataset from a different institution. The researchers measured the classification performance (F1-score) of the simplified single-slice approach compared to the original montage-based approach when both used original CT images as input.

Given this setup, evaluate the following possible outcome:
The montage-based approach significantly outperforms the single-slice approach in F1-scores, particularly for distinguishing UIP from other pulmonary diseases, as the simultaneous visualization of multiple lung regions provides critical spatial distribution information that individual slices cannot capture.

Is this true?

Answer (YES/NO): NO